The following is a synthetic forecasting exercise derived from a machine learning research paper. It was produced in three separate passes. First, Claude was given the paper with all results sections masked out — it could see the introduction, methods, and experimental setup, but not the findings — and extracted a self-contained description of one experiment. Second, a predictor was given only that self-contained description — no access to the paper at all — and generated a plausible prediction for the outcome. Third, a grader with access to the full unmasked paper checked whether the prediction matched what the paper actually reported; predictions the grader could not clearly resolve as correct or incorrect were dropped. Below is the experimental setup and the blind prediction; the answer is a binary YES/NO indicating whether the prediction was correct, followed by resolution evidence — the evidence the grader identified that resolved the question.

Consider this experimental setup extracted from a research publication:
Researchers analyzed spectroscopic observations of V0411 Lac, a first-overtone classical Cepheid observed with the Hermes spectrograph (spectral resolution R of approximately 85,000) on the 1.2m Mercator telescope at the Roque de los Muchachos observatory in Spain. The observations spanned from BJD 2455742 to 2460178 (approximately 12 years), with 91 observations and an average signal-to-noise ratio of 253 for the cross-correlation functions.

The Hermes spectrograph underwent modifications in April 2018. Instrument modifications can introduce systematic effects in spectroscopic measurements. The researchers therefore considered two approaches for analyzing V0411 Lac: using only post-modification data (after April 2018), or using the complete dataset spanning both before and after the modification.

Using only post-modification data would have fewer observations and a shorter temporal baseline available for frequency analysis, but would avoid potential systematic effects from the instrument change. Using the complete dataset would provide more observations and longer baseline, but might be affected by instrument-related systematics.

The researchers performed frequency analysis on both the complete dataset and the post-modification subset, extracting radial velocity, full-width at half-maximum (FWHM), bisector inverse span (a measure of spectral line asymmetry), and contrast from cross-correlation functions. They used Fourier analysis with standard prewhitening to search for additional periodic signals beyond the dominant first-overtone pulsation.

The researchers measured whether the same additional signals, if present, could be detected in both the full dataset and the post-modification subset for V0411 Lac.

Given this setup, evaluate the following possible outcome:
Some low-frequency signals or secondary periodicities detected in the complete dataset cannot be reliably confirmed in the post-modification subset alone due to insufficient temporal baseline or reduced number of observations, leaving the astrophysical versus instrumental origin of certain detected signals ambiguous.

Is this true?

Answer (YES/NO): NO